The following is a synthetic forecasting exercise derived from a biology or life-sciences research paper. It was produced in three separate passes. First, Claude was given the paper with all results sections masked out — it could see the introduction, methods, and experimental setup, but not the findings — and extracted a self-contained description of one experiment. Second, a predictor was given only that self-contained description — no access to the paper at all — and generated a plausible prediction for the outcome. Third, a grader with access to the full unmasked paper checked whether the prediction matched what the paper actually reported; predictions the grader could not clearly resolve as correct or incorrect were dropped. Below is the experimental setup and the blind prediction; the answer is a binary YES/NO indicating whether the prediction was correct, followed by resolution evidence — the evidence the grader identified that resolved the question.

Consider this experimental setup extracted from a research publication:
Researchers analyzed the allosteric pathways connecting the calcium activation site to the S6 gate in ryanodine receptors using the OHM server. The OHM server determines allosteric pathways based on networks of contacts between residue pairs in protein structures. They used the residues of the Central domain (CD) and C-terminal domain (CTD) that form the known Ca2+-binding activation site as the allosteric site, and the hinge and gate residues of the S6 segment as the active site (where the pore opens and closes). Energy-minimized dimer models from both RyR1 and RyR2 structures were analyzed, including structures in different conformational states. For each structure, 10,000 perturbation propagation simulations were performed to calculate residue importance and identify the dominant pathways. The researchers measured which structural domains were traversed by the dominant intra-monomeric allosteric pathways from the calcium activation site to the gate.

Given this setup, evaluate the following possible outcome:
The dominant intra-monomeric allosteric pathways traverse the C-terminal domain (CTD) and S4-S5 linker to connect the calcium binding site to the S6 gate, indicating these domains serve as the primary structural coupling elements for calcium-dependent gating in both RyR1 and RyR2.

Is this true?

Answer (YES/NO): NO